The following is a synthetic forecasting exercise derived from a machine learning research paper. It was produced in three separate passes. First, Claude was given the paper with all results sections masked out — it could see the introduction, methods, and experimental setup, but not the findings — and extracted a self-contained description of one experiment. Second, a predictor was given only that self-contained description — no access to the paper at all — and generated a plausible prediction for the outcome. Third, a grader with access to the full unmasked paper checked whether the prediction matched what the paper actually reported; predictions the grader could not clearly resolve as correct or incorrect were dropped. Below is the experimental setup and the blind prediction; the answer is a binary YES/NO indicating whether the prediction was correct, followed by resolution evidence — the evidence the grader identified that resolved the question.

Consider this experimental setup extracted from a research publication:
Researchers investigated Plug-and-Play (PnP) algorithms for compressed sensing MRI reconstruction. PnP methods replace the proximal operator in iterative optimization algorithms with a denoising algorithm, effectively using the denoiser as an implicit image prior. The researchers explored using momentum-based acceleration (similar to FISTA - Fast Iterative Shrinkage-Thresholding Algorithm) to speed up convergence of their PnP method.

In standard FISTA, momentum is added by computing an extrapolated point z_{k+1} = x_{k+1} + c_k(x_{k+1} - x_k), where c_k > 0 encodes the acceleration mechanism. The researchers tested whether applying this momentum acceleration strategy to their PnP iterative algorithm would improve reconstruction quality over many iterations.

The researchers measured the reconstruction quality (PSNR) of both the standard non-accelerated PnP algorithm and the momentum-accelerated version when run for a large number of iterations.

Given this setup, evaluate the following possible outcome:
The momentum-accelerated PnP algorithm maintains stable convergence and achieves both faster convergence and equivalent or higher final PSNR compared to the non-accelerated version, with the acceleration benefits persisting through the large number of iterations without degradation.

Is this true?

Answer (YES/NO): NO